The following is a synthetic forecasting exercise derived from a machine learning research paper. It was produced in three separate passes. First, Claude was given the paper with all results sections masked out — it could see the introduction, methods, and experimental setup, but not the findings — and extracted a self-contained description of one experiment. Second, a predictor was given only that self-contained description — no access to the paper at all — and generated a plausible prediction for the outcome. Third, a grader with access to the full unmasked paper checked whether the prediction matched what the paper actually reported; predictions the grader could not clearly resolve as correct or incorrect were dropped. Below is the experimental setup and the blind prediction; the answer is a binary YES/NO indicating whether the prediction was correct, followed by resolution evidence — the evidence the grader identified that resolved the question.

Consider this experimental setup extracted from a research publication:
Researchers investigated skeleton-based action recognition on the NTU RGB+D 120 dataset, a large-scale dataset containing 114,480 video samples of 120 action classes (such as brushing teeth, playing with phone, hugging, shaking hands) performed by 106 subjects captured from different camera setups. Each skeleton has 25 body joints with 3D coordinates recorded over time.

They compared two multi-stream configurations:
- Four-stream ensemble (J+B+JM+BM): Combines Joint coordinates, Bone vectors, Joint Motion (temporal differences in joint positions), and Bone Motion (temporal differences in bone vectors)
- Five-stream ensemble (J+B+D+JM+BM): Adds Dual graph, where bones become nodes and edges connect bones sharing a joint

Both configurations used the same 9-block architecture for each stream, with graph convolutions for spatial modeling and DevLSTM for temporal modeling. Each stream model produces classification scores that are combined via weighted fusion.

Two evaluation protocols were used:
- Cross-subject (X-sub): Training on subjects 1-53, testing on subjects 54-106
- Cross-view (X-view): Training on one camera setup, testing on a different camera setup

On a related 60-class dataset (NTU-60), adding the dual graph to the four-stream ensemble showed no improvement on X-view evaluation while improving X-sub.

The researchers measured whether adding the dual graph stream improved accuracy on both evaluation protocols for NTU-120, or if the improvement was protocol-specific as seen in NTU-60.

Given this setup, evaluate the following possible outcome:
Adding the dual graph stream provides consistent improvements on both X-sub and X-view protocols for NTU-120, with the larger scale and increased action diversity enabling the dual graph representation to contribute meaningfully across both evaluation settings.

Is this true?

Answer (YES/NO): YES